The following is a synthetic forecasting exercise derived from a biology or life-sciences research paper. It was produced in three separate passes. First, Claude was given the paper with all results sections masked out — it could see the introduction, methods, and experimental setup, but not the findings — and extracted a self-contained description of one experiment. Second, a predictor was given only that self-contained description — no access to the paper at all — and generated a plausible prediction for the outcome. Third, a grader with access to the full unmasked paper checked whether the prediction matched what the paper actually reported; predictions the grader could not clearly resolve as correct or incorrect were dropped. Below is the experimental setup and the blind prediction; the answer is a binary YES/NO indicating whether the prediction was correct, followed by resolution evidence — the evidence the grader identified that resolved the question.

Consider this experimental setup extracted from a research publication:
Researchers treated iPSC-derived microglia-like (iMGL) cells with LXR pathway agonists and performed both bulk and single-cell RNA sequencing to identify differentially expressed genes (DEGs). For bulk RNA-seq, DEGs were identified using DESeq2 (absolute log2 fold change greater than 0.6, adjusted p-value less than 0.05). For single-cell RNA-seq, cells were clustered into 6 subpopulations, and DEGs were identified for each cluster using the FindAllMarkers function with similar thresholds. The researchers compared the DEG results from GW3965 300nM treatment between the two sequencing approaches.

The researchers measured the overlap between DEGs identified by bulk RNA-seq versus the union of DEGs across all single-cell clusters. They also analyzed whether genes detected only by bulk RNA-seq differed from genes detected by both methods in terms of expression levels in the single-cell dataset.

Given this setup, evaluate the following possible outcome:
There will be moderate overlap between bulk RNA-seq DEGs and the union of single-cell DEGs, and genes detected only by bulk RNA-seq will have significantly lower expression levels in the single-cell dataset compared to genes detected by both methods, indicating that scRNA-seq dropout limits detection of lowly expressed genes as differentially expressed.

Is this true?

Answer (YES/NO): YES